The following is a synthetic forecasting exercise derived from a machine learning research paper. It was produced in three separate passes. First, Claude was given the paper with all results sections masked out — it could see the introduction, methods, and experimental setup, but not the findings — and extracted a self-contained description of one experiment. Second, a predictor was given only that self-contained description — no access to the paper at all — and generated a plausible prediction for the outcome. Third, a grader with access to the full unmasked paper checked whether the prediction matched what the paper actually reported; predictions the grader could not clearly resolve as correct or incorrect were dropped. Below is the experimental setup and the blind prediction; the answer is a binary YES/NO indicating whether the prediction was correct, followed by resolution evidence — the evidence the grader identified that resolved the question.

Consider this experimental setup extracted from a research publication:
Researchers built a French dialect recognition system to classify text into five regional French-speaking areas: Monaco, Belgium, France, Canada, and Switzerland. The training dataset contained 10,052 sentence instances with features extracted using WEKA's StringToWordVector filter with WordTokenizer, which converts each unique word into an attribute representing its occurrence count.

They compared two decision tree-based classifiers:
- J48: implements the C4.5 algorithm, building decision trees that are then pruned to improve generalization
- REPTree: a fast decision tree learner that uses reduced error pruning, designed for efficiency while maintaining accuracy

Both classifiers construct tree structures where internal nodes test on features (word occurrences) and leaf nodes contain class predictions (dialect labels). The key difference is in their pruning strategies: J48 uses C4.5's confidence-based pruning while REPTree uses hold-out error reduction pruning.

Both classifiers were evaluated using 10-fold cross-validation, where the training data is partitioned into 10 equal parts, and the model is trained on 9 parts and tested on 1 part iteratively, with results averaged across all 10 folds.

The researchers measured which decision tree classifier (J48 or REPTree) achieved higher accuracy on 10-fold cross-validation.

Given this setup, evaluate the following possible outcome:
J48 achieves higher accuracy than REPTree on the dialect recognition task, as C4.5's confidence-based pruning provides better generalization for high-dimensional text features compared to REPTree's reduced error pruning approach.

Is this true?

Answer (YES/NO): YES